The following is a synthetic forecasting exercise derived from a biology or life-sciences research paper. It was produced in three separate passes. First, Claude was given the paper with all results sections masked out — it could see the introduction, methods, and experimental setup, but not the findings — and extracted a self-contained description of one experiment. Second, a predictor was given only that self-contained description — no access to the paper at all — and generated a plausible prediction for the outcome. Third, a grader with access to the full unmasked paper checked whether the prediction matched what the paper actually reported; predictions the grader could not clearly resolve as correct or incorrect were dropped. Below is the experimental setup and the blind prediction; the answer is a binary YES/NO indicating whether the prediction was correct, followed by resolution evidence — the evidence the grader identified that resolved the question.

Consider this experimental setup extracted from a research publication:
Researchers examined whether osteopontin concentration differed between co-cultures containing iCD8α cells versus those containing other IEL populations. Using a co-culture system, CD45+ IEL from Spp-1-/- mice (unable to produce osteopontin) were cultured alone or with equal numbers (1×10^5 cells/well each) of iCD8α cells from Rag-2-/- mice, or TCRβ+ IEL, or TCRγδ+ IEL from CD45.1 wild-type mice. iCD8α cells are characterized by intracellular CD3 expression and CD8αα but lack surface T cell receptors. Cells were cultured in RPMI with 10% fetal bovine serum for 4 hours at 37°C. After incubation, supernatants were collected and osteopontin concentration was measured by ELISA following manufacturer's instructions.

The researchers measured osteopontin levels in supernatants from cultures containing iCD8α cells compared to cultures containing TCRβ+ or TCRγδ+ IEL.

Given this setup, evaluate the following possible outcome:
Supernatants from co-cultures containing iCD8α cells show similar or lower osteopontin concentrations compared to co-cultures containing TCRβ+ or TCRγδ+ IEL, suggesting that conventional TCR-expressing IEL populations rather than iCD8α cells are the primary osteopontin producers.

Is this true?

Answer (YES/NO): NO